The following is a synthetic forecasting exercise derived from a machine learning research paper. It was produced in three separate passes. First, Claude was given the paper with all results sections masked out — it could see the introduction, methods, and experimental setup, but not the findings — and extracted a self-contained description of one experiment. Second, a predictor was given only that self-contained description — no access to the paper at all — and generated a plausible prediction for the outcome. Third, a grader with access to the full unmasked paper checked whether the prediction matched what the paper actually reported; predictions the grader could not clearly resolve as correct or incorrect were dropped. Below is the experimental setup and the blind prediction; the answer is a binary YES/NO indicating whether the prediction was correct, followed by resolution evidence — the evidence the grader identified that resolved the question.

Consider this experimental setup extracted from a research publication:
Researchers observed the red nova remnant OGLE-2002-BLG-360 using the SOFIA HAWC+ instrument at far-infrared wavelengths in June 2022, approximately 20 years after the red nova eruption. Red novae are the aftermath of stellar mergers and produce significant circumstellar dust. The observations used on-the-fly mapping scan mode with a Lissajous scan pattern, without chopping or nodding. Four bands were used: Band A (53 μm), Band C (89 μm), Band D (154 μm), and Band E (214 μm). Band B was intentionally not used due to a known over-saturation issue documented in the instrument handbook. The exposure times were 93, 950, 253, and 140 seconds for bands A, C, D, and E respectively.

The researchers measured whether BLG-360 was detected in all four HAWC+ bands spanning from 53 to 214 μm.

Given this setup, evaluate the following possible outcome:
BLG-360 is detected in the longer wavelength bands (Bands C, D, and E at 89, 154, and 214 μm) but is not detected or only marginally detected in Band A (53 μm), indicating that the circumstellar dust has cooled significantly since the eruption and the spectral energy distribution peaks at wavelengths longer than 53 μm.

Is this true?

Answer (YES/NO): NO